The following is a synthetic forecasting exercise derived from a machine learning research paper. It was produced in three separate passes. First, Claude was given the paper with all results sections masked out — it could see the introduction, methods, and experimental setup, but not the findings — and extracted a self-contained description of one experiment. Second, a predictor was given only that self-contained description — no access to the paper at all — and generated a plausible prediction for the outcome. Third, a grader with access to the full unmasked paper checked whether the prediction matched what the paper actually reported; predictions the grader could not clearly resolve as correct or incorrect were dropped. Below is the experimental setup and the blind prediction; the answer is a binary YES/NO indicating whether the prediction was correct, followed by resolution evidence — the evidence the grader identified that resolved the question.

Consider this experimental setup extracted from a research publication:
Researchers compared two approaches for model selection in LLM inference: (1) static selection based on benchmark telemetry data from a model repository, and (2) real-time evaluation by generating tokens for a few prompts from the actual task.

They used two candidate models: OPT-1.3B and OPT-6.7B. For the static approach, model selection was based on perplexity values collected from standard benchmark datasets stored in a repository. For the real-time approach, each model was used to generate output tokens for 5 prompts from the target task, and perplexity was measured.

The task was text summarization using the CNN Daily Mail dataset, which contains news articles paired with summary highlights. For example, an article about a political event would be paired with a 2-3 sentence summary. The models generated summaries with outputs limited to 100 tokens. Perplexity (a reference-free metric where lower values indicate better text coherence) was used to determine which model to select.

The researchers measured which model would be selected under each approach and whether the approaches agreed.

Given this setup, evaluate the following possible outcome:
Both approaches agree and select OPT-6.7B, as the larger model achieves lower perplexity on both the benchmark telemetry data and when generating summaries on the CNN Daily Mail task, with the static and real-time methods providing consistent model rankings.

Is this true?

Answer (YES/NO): NO